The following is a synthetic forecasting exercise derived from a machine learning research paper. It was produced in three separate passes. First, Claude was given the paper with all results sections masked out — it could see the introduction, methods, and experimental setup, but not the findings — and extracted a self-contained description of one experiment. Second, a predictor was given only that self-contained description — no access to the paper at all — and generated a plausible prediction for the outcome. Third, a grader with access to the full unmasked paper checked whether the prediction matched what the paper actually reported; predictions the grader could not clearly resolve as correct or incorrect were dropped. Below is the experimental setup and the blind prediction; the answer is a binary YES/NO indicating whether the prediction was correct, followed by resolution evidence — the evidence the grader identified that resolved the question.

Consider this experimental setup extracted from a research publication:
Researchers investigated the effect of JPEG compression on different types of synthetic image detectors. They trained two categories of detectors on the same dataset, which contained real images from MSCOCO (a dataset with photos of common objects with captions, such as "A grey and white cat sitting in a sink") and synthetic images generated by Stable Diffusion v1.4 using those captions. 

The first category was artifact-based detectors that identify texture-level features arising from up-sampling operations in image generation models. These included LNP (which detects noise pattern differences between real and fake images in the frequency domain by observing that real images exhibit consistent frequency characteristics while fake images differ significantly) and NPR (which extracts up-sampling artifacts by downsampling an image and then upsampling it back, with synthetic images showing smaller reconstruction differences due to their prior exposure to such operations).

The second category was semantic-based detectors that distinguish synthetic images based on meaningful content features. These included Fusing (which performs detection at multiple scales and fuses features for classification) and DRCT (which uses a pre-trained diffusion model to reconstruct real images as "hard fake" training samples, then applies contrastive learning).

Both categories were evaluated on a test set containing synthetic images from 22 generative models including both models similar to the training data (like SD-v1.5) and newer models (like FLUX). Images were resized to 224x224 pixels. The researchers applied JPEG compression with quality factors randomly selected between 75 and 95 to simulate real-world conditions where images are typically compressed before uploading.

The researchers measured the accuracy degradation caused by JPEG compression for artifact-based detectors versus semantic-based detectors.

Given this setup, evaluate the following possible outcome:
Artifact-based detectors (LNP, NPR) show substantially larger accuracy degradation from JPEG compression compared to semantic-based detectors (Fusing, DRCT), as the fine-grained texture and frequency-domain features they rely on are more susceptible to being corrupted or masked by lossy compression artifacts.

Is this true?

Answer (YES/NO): YES